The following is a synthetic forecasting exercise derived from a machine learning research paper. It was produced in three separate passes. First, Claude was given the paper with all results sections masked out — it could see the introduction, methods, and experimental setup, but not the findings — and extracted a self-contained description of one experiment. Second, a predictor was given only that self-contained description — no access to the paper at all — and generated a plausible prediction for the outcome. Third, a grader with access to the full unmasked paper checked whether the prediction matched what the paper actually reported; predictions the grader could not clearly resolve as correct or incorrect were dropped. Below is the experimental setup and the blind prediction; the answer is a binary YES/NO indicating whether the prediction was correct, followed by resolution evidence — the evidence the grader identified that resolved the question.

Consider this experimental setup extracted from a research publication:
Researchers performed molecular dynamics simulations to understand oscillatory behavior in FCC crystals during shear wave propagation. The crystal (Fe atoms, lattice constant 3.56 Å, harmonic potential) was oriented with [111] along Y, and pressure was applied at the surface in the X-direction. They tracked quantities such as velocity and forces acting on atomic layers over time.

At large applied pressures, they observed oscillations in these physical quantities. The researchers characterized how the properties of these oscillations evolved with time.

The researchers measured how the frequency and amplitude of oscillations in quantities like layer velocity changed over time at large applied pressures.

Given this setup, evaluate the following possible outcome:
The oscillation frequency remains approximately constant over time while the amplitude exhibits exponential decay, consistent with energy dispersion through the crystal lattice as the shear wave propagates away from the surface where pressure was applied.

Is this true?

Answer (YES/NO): NO